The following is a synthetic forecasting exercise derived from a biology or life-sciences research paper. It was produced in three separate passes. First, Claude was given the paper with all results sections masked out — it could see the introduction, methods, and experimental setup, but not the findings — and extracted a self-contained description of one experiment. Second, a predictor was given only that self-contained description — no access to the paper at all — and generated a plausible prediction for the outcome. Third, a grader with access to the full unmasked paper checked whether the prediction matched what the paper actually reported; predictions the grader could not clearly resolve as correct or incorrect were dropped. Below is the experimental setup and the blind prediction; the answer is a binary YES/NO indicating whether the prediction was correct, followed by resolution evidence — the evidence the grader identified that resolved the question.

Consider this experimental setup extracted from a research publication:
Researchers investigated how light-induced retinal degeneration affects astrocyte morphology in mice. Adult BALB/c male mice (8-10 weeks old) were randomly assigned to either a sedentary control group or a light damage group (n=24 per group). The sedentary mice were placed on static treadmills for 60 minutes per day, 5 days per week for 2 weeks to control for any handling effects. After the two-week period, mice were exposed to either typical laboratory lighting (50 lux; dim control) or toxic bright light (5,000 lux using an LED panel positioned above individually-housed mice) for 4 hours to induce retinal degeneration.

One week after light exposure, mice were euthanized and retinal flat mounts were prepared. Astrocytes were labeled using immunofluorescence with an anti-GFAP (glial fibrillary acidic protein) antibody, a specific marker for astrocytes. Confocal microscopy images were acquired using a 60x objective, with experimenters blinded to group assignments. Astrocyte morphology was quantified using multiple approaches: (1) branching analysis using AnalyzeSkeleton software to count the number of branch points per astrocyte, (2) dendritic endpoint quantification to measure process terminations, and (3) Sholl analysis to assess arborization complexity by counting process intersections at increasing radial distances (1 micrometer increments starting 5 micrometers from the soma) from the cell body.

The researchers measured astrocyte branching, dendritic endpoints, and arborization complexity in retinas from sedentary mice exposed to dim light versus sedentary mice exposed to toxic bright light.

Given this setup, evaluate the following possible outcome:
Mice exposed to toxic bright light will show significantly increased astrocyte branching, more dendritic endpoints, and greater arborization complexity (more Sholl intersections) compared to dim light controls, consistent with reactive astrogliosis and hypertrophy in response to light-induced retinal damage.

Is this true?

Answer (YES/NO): NO